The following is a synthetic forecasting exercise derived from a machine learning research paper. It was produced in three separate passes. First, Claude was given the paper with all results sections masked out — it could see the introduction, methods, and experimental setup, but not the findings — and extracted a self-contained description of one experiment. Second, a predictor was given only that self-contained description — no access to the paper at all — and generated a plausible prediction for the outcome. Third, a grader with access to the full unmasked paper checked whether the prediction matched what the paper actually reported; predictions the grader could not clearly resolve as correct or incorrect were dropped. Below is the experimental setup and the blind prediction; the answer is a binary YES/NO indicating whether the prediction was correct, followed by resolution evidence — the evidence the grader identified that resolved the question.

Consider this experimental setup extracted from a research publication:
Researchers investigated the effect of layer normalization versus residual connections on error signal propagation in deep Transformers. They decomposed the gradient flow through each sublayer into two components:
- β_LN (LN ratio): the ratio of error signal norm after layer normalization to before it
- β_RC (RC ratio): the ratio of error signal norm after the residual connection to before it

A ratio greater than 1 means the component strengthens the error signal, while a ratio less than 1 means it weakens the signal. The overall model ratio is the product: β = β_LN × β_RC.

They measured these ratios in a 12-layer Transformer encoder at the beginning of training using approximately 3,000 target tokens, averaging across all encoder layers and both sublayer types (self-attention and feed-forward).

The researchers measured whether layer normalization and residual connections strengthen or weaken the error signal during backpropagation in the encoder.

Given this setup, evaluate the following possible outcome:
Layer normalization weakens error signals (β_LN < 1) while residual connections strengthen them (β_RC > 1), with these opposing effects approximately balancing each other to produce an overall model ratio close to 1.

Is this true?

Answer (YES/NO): YES